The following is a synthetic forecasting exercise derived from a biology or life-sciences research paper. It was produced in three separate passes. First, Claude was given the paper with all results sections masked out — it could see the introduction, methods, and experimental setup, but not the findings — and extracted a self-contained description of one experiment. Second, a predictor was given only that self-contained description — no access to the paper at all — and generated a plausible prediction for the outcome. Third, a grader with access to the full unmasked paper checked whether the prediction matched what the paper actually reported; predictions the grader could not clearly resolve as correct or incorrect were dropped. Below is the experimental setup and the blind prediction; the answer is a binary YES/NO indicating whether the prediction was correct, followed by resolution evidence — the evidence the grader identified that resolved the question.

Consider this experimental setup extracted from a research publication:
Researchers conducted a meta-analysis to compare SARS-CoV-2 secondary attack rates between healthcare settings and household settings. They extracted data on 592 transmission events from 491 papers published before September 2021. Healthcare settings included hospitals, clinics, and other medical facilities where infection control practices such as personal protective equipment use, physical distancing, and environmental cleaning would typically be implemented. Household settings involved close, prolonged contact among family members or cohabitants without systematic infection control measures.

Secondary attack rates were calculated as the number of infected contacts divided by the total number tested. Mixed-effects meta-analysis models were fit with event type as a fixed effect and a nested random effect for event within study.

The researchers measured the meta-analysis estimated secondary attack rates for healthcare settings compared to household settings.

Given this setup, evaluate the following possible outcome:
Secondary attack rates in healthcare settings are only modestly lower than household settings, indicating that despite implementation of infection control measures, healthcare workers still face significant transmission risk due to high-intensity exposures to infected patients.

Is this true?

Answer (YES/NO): NO